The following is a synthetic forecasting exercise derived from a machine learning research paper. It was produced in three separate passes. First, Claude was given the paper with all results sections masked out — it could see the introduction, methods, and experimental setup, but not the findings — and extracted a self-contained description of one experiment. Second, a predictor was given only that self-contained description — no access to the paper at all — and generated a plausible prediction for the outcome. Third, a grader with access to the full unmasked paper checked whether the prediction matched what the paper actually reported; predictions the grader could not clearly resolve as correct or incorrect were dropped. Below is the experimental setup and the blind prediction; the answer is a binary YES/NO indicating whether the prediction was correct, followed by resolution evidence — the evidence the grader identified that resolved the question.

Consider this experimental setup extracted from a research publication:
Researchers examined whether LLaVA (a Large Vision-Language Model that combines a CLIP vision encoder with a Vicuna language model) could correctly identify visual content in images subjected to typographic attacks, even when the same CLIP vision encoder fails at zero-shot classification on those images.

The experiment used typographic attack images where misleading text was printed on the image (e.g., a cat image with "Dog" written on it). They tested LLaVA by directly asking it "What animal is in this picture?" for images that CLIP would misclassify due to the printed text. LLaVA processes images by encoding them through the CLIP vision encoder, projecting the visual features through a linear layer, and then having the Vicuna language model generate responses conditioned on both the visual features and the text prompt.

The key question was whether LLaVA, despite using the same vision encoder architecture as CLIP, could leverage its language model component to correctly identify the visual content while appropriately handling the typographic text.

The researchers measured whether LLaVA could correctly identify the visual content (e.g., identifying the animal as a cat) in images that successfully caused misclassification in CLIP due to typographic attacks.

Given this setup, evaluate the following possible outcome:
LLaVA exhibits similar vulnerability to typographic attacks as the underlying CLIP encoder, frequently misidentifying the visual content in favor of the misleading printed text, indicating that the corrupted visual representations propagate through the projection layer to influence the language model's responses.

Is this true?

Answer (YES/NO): NO